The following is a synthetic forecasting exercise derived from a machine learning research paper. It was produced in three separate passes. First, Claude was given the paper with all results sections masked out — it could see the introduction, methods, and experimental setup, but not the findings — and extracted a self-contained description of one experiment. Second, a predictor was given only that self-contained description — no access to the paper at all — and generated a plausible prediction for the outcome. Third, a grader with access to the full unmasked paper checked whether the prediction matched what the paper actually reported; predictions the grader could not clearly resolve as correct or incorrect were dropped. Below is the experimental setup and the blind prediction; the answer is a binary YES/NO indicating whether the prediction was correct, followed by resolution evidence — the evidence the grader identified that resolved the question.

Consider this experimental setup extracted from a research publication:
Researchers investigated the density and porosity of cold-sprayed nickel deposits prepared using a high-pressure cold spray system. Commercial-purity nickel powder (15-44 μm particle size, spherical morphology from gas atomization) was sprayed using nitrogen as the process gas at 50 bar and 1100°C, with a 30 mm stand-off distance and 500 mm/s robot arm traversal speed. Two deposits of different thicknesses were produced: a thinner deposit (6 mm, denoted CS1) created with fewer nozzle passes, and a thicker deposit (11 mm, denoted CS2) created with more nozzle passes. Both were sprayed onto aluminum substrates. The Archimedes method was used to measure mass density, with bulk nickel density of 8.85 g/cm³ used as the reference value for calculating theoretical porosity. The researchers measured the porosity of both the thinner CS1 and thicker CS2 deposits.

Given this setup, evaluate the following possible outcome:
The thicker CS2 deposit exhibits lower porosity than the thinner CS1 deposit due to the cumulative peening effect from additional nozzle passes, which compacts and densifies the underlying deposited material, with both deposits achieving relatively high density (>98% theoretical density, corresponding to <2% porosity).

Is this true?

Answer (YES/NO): YES